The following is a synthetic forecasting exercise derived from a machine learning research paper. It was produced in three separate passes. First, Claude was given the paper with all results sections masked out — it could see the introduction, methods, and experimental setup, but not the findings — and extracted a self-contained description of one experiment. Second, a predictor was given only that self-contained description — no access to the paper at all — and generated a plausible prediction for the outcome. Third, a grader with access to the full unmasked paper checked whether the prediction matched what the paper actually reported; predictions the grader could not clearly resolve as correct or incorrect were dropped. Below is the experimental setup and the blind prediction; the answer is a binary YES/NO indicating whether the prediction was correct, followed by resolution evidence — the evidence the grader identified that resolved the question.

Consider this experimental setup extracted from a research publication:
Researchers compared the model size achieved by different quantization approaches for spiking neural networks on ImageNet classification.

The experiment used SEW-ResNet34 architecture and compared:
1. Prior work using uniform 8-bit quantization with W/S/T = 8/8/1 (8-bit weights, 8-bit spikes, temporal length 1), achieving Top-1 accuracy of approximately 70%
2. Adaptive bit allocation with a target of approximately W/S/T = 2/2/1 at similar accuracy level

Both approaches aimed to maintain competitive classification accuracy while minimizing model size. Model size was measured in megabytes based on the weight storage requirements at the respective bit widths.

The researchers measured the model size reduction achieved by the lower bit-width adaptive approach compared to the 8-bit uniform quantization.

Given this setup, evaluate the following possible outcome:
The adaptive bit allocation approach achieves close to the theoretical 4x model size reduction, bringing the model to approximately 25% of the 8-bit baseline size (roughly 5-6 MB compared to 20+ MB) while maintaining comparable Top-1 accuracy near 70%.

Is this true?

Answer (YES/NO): NO